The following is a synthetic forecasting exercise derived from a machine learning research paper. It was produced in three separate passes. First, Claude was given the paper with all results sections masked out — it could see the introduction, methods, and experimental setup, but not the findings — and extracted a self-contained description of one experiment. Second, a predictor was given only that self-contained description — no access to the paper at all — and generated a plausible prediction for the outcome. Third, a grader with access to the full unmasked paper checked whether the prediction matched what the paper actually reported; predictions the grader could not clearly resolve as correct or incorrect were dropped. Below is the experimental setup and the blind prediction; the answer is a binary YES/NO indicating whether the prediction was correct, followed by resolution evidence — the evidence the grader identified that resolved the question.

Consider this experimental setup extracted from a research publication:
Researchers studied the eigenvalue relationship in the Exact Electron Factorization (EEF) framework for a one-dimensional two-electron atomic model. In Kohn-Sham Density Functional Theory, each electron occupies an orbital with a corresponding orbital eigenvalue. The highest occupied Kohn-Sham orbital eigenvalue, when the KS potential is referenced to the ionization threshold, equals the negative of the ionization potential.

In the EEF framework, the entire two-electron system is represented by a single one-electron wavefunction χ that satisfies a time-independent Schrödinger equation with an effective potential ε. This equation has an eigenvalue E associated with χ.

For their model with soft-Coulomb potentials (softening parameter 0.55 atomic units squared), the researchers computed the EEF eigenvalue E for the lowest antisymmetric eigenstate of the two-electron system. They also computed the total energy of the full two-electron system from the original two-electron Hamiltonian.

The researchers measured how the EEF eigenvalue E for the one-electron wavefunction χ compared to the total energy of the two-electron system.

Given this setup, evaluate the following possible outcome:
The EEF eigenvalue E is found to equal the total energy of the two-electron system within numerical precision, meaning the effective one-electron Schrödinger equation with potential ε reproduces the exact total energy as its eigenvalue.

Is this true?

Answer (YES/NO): YES